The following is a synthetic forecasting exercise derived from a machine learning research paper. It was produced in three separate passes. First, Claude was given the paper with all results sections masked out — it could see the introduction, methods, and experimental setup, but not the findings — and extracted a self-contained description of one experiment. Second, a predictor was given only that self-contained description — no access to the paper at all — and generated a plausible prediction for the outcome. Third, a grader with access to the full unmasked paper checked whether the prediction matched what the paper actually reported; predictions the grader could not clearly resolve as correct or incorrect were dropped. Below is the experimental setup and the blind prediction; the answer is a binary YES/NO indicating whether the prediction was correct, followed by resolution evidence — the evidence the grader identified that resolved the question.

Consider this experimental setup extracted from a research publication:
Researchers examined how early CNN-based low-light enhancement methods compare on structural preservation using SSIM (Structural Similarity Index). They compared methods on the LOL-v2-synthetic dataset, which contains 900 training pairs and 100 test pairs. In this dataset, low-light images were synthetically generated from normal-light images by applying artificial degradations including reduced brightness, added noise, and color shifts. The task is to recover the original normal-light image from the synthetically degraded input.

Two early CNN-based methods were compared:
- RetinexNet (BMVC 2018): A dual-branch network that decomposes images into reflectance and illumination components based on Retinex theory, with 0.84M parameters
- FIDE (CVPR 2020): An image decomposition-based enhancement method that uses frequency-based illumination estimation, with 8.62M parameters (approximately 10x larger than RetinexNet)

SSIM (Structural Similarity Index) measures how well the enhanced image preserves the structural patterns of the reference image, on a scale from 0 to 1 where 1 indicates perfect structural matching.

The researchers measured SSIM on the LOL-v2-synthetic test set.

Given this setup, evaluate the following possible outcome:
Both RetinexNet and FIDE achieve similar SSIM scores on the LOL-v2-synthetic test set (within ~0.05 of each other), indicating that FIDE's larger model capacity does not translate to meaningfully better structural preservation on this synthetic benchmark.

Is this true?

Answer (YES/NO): NO